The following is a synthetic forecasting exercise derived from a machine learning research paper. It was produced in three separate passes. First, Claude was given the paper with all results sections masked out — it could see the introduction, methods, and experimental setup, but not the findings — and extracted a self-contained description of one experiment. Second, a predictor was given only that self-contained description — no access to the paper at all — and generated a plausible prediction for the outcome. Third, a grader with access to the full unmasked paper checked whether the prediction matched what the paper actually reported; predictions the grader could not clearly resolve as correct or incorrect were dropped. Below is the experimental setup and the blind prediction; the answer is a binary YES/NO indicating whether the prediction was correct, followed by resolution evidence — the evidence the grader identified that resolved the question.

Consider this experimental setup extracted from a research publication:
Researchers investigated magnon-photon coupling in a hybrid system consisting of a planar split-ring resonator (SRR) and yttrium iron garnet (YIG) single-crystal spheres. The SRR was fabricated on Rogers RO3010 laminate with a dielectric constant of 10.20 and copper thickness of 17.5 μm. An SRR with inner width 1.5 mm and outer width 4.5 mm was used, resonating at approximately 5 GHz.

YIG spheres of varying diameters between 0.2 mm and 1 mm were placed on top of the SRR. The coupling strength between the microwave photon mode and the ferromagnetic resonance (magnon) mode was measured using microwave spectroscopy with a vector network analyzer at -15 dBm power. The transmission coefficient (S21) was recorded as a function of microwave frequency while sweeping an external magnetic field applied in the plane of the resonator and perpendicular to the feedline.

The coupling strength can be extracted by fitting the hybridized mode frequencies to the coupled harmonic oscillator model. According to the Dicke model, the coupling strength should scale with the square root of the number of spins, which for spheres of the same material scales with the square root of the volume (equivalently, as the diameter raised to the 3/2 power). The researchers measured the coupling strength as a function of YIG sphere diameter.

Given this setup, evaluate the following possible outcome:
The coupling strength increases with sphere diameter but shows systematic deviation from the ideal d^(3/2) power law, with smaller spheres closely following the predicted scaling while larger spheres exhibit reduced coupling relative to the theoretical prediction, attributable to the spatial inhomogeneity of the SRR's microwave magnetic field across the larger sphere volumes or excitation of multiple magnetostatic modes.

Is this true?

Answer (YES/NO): NO